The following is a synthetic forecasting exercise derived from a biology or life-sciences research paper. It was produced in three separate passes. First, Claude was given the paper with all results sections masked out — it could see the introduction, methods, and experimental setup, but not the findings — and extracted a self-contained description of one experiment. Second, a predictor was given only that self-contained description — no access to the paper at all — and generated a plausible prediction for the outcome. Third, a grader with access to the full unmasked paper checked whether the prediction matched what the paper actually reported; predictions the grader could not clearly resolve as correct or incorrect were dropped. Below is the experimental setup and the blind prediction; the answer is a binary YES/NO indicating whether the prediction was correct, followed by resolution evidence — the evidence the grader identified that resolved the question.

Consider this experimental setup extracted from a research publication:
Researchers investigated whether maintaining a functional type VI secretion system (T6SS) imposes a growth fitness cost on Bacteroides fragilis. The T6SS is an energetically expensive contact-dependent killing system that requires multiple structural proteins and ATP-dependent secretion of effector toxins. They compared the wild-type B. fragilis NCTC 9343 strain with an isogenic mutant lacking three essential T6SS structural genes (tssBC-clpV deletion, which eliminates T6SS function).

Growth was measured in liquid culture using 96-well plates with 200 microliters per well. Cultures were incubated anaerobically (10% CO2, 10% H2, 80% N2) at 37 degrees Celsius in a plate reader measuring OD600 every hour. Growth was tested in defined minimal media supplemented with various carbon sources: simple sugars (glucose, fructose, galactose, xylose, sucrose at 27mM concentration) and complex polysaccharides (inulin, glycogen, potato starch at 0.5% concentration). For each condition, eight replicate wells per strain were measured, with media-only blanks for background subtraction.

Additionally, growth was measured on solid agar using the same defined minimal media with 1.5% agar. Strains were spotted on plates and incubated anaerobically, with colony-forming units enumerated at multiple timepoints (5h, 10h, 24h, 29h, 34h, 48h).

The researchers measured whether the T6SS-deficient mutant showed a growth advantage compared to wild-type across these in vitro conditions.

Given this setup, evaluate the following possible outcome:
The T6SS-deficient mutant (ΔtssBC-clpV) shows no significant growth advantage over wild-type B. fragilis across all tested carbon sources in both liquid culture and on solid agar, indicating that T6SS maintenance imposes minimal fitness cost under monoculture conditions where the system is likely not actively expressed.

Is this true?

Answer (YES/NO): YES